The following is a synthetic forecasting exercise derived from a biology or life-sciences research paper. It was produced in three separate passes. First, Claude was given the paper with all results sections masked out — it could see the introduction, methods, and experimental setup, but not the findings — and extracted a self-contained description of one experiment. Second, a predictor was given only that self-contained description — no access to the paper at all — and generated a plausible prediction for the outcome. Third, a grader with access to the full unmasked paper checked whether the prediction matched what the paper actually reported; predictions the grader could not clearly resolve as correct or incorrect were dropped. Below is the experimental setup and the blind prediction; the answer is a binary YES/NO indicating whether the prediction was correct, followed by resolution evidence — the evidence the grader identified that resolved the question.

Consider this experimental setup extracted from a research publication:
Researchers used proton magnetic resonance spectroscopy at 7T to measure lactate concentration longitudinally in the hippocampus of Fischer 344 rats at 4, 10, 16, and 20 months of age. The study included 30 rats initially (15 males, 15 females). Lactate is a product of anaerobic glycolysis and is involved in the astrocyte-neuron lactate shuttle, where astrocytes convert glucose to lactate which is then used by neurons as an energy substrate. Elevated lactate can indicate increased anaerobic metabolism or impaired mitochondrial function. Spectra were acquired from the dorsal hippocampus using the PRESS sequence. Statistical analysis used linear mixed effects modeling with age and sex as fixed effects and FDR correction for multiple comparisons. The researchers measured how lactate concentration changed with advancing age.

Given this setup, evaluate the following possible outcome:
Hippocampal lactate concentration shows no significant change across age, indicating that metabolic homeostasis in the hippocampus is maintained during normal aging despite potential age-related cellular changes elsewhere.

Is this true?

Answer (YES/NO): NO